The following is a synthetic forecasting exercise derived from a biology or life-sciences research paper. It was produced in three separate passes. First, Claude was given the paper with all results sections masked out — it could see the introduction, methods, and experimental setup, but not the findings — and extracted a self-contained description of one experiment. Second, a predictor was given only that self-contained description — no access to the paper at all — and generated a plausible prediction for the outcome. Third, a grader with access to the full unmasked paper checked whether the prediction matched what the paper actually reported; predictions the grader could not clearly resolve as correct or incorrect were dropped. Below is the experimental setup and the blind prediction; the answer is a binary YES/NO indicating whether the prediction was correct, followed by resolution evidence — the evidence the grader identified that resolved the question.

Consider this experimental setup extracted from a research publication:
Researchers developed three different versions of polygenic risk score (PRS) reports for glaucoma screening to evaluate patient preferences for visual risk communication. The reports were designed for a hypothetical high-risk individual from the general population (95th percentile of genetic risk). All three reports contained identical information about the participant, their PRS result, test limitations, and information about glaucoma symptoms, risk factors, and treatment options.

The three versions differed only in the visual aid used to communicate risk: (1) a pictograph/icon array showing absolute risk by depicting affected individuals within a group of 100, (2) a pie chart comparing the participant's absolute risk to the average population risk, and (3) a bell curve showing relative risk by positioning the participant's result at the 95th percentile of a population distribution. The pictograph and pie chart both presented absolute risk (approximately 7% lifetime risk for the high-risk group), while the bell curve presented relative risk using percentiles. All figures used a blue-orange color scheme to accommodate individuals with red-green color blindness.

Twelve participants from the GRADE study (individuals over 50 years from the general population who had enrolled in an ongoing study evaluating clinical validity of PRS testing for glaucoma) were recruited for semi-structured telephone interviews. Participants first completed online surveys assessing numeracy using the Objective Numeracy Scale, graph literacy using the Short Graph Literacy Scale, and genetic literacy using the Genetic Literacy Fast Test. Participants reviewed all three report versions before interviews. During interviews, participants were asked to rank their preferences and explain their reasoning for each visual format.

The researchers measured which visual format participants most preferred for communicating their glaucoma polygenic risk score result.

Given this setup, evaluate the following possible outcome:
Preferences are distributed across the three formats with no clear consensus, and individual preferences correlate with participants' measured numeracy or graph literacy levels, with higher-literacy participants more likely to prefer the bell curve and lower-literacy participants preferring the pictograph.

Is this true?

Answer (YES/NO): NO